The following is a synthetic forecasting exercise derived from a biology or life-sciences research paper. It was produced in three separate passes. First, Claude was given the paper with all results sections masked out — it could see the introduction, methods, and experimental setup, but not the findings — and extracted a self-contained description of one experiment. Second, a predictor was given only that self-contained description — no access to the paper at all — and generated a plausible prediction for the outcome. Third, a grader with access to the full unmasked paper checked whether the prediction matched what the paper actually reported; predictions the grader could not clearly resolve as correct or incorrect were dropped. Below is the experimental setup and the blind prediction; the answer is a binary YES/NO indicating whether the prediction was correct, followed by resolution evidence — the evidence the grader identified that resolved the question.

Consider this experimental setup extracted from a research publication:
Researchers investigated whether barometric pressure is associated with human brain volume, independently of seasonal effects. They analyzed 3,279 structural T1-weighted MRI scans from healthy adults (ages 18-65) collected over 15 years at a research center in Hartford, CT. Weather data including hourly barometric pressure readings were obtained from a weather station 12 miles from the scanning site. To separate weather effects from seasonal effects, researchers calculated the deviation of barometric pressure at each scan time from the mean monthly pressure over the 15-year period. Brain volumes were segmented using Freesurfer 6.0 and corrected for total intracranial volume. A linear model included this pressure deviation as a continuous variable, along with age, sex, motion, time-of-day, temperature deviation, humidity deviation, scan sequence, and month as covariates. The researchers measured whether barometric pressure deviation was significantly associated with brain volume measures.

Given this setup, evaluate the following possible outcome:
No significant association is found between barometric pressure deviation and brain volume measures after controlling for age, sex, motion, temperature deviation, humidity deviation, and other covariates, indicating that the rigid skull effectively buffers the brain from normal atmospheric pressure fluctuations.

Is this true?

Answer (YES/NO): NO